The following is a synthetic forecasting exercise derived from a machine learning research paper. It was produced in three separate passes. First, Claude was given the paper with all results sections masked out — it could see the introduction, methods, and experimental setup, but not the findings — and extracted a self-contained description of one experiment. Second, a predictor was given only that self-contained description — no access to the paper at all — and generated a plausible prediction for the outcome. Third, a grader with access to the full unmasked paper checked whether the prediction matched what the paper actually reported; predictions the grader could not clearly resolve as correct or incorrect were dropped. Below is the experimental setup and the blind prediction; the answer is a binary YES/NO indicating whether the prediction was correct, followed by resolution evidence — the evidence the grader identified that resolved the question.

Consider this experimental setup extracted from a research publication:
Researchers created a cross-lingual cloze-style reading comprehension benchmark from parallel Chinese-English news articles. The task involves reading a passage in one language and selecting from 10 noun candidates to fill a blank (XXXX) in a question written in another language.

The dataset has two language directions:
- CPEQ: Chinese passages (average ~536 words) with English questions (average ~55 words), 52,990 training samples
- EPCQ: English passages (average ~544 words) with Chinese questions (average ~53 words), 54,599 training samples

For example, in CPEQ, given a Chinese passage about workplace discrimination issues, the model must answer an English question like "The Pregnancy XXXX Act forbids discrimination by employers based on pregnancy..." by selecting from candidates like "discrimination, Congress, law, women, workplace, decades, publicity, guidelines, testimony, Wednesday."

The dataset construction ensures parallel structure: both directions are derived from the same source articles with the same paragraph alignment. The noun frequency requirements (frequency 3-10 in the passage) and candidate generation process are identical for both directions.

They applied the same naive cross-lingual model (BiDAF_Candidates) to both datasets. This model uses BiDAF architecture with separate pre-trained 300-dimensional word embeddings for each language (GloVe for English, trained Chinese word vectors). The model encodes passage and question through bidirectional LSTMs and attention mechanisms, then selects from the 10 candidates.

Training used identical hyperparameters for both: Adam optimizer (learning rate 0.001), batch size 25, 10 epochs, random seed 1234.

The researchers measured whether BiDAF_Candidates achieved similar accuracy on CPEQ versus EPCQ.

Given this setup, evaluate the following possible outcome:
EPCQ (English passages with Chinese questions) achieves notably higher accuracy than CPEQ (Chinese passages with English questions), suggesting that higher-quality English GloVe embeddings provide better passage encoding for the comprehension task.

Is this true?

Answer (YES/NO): NO